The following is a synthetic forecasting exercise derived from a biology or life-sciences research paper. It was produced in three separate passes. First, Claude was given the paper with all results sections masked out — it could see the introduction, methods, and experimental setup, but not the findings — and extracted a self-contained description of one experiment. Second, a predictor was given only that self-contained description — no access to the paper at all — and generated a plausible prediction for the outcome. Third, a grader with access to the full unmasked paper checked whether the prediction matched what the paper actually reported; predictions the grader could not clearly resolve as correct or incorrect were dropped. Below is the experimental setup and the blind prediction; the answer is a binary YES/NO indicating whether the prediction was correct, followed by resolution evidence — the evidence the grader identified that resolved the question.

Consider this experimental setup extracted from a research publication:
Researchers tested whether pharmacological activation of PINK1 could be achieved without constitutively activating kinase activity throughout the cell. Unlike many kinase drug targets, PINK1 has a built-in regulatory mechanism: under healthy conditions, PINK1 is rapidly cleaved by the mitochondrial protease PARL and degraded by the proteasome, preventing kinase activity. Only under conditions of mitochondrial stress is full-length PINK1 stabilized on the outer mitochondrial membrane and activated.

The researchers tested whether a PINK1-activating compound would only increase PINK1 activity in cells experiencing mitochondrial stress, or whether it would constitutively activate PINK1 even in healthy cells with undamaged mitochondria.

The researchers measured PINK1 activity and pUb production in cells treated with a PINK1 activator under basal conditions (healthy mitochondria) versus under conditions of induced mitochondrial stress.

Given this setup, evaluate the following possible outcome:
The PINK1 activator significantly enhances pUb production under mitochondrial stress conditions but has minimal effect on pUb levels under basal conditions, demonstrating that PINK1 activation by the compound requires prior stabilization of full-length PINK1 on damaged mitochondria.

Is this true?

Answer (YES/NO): YES